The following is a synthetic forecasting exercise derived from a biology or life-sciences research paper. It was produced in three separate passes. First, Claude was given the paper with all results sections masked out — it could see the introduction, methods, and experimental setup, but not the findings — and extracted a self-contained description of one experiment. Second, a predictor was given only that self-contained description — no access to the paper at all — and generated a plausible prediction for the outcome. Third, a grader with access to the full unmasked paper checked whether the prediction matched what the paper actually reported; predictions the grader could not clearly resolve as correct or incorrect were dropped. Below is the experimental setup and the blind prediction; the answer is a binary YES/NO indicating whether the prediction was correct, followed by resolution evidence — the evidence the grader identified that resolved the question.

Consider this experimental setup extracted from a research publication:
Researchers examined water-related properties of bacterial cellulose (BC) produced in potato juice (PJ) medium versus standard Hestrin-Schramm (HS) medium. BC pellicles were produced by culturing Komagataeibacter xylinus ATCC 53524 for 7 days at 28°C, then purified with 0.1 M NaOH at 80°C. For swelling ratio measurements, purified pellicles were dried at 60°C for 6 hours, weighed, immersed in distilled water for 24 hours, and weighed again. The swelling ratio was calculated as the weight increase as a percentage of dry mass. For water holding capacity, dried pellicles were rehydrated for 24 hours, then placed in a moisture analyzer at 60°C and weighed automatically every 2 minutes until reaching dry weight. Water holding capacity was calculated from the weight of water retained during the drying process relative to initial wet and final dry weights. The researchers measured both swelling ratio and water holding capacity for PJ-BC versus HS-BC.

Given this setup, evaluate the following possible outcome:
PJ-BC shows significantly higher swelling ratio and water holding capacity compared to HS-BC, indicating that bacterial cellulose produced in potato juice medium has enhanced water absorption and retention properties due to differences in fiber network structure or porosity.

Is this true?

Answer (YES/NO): NO